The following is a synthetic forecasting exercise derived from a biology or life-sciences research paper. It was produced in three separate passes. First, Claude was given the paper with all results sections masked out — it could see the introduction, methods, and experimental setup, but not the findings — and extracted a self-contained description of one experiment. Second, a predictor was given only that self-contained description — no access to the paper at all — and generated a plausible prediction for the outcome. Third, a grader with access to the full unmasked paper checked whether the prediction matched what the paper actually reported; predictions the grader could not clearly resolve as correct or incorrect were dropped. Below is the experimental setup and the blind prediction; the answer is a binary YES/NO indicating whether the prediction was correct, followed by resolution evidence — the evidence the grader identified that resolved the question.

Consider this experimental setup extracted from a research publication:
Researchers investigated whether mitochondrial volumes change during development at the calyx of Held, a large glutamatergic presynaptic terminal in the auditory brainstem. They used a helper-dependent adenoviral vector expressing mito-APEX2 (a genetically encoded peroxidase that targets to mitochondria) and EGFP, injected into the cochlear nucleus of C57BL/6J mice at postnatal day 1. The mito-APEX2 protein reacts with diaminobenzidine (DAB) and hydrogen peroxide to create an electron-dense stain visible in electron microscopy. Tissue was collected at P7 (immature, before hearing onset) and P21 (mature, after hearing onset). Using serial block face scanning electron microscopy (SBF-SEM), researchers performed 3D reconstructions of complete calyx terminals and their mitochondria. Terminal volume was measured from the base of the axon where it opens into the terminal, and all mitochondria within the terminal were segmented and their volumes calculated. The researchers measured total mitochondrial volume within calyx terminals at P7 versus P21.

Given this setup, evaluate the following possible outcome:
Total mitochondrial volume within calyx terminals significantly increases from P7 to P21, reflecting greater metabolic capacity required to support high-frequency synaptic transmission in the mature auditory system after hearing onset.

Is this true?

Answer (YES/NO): YES